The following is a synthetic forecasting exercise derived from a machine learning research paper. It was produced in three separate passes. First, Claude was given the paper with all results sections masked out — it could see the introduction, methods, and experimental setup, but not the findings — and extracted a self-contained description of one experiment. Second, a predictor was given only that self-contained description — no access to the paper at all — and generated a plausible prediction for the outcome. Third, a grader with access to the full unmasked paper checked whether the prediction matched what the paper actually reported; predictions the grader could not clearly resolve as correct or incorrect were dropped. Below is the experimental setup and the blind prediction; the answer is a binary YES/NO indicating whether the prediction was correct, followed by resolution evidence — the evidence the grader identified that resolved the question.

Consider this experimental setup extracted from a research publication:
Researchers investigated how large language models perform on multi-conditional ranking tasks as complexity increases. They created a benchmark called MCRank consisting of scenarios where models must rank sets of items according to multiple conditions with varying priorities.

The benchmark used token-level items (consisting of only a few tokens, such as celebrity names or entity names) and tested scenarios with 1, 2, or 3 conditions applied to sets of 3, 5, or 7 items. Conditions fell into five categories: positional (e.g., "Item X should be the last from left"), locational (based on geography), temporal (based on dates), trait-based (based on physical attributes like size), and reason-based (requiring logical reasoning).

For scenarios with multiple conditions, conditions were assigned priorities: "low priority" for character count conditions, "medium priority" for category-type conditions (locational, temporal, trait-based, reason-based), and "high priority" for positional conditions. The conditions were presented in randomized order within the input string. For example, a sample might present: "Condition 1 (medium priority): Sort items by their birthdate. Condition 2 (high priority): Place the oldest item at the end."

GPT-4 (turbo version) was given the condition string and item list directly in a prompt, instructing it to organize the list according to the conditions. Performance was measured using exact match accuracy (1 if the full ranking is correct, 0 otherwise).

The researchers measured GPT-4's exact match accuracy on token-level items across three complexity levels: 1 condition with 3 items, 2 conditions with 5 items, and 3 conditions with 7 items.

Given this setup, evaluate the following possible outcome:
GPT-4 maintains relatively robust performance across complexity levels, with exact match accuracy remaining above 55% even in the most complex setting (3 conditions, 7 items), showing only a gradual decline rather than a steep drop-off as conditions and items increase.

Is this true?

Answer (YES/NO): NO